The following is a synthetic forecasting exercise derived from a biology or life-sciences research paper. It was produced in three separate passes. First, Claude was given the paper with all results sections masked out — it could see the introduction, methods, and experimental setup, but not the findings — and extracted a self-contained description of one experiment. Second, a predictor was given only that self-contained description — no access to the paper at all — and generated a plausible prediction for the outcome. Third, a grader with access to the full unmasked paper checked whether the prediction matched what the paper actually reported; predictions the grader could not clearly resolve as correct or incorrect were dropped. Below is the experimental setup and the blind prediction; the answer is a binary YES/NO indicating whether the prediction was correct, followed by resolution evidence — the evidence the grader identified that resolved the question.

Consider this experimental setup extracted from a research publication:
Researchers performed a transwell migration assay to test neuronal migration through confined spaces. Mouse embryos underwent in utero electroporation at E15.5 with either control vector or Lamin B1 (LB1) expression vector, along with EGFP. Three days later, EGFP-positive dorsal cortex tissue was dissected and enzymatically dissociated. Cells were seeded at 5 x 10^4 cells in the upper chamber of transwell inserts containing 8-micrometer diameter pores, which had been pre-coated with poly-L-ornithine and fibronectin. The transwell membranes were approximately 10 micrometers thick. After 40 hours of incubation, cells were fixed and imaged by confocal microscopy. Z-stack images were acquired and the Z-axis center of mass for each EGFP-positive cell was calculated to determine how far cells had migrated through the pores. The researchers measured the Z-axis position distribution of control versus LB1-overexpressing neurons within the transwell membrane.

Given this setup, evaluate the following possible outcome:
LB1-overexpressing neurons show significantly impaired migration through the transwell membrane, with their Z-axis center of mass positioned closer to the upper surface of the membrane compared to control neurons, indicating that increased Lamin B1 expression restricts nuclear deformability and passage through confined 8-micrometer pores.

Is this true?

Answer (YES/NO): YES